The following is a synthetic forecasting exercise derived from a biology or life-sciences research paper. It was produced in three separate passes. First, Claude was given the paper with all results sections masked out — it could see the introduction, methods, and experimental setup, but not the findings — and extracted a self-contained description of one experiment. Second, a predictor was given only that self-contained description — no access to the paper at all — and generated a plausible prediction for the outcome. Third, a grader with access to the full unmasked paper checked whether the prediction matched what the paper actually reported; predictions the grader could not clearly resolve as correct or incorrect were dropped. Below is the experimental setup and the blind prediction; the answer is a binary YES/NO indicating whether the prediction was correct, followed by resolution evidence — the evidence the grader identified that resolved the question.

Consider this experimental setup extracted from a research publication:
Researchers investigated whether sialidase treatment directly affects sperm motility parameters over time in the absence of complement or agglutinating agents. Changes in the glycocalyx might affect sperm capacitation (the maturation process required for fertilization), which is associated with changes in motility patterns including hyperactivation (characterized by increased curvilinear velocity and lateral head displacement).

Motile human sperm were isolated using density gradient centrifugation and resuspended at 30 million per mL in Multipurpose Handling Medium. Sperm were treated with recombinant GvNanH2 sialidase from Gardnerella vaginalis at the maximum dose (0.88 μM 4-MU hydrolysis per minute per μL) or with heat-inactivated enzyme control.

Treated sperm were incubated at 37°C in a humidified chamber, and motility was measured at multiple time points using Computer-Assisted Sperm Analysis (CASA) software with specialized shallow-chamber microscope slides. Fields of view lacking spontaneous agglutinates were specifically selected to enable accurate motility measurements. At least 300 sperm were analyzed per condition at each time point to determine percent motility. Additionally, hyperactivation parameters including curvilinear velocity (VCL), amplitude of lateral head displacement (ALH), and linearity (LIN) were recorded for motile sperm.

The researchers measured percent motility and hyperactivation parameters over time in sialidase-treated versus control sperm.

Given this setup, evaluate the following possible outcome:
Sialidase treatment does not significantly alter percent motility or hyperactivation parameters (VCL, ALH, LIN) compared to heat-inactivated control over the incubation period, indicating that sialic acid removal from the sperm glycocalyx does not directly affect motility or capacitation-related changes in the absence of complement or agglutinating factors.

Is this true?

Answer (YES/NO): YES